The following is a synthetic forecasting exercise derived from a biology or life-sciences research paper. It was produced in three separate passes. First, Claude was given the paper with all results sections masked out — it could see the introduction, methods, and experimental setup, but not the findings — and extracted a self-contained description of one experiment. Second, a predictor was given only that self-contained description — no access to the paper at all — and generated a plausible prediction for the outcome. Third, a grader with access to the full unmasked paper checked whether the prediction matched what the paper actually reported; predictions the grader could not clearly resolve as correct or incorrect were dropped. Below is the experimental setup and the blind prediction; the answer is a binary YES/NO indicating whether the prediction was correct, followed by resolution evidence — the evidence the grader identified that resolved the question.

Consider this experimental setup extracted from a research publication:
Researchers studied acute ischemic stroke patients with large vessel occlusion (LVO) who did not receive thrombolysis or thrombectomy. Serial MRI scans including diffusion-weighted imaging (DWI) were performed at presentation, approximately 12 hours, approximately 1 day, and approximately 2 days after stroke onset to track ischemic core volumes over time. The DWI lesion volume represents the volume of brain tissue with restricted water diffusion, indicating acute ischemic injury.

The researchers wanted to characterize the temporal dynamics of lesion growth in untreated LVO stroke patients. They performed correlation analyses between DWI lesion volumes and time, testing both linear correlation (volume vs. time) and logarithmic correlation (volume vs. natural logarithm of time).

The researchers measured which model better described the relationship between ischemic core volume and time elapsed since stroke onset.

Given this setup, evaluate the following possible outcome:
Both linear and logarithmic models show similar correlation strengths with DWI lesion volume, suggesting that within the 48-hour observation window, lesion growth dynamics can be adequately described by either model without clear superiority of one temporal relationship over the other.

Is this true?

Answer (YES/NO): NO